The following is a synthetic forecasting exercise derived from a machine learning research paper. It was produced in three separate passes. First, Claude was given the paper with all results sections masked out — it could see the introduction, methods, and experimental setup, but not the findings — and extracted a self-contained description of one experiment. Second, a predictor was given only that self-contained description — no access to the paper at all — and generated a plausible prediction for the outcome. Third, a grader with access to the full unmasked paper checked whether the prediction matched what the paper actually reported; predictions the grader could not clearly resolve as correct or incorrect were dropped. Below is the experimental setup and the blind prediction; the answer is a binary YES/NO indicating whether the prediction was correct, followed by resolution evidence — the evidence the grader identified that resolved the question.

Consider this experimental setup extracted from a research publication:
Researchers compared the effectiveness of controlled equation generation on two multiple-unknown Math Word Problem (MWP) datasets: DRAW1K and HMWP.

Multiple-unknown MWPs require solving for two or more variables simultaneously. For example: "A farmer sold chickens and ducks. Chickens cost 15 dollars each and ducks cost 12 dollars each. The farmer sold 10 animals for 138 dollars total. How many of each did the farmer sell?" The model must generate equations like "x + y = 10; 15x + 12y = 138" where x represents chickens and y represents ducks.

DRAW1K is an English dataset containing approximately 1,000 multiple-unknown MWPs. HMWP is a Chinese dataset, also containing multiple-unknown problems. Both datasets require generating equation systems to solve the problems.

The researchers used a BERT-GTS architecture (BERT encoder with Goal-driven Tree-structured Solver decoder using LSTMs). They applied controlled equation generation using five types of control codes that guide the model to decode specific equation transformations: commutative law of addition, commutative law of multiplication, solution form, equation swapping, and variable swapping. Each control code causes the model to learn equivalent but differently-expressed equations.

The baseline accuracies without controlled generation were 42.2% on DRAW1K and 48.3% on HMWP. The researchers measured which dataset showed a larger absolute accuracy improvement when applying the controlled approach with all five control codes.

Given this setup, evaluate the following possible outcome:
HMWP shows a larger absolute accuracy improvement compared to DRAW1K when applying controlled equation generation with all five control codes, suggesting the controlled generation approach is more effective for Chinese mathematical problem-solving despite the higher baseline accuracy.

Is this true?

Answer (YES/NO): NO